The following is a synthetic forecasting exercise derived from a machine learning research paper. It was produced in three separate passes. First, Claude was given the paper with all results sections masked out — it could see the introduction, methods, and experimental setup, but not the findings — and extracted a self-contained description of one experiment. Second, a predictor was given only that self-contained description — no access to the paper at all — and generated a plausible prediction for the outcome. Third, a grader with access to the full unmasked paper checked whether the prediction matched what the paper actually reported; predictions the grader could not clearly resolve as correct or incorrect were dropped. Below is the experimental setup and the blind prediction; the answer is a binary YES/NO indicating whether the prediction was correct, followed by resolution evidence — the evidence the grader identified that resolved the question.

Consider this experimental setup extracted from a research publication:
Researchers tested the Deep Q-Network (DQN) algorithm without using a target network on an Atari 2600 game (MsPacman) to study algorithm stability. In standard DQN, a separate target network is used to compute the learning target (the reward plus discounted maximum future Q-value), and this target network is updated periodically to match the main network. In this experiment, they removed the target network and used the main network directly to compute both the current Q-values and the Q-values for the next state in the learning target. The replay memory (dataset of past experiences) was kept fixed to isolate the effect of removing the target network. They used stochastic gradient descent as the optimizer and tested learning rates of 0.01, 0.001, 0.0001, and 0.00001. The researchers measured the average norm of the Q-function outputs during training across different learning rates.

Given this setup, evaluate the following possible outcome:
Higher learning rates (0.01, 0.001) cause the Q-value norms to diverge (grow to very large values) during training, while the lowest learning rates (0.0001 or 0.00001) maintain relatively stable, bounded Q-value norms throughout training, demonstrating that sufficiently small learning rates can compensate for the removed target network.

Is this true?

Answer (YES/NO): NO